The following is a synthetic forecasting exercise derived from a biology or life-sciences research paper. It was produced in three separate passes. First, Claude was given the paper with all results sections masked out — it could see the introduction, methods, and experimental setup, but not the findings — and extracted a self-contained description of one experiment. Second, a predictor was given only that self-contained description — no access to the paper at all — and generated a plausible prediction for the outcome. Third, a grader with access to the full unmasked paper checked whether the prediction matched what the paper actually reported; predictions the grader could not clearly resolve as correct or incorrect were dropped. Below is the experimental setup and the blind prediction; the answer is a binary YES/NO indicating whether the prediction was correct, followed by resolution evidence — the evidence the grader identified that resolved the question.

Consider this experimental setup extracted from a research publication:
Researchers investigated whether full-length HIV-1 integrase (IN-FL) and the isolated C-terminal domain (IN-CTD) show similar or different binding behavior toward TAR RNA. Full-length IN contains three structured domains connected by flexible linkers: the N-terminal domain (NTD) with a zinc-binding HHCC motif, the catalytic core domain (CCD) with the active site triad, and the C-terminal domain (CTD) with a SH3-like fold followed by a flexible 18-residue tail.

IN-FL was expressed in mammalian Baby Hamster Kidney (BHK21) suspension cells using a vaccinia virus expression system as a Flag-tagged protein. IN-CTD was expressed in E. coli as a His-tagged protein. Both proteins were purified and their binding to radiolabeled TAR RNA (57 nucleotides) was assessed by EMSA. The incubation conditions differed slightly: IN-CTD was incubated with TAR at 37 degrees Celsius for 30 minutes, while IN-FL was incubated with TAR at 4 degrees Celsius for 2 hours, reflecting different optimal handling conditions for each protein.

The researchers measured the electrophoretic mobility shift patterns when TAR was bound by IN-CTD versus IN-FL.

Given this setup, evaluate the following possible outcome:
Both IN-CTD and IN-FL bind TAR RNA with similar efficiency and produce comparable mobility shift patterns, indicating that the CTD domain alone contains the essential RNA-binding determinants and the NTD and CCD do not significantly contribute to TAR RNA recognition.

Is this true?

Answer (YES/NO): NO